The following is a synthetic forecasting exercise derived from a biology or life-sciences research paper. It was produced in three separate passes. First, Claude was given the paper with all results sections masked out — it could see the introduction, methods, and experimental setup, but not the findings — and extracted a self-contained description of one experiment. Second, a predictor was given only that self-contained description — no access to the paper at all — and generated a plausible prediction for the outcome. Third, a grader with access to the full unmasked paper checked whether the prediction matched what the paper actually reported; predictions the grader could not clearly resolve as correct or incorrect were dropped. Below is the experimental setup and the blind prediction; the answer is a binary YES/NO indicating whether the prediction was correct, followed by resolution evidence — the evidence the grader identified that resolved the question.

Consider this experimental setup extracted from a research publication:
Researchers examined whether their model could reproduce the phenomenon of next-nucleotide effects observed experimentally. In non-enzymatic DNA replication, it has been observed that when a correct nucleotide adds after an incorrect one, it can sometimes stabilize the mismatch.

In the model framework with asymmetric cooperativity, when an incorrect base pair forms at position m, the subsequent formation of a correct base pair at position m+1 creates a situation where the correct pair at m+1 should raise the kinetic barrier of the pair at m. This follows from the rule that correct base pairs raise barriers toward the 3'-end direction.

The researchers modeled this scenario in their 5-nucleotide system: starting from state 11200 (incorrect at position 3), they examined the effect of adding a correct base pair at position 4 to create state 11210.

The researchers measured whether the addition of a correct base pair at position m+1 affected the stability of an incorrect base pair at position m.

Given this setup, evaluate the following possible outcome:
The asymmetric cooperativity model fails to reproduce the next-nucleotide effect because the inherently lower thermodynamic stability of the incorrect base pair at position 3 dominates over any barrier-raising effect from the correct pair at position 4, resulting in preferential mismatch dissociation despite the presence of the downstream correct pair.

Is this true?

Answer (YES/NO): NO